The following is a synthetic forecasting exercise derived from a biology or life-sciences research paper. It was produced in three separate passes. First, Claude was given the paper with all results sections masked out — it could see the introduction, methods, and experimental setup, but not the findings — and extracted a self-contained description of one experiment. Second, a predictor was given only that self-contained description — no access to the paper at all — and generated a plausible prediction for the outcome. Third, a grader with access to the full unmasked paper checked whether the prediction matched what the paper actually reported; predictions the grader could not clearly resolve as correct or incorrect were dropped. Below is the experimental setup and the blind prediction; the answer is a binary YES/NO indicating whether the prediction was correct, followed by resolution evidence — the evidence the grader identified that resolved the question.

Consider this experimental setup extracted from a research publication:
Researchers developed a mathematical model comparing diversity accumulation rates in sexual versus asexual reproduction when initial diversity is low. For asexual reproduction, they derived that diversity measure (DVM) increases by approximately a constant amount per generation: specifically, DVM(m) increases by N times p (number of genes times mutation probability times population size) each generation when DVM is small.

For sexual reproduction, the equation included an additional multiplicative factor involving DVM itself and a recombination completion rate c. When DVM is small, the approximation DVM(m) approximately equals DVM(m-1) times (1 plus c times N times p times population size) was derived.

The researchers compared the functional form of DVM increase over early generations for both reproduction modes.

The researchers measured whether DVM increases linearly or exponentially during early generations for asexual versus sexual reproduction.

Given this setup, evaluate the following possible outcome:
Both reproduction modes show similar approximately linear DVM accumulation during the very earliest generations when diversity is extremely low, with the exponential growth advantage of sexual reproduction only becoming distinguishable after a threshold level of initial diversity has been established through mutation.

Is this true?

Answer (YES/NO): NO